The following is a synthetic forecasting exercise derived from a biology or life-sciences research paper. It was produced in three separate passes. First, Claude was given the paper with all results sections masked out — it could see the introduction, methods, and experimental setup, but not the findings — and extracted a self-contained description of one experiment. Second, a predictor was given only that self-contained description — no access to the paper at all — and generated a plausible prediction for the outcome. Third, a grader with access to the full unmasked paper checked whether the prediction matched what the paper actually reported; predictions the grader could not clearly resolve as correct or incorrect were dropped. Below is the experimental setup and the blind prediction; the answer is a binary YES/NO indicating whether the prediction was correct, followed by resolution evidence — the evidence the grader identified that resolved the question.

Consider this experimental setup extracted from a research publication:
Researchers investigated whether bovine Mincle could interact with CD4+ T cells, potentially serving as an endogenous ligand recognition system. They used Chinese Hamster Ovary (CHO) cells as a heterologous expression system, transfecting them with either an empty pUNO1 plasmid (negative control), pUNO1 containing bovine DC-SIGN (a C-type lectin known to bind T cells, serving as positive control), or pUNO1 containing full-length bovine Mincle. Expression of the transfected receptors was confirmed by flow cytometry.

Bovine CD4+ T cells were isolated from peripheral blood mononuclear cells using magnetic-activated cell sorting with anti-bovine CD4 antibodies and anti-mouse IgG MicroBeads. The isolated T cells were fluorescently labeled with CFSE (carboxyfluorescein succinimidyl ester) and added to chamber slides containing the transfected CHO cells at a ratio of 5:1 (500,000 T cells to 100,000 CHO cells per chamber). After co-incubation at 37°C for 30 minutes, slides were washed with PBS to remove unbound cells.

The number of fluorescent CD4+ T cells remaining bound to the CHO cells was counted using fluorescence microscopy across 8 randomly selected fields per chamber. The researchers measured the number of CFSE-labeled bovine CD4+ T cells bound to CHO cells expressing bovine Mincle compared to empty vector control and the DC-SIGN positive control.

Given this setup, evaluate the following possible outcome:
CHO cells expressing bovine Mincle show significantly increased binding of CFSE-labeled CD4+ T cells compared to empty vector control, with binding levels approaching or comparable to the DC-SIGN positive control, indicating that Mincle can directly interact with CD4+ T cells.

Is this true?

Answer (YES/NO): NO